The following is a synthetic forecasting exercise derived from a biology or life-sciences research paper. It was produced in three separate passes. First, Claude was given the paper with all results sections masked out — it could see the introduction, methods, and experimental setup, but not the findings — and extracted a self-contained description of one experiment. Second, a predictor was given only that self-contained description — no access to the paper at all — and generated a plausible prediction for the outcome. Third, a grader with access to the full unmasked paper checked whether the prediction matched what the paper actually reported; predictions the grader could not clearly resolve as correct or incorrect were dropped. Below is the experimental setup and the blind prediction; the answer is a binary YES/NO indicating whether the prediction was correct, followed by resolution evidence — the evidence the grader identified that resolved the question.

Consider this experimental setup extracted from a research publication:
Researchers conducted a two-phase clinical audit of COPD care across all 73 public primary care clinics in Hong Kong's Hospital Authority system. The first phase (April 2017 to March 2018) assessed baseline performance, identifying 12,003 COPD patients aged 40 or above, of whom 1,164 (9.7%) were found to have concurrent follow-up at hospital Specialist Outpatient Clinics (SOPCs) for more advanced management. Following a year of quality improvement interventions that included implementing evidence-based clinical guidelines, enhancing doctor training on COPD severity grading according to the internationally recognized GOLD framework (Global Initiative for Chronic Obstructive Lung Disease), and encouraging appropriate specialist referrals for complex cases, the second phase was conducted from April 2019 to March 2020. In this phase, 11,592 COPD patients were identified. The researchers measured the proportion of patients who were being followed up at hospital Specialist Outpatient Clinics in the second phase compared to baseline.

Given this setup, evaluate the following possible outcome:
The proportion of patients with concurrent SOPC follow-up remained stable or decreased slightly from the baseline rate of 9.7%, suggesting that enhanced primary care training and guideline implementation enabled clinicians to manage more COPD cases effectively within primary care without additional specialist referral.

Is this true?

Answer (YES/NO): NO